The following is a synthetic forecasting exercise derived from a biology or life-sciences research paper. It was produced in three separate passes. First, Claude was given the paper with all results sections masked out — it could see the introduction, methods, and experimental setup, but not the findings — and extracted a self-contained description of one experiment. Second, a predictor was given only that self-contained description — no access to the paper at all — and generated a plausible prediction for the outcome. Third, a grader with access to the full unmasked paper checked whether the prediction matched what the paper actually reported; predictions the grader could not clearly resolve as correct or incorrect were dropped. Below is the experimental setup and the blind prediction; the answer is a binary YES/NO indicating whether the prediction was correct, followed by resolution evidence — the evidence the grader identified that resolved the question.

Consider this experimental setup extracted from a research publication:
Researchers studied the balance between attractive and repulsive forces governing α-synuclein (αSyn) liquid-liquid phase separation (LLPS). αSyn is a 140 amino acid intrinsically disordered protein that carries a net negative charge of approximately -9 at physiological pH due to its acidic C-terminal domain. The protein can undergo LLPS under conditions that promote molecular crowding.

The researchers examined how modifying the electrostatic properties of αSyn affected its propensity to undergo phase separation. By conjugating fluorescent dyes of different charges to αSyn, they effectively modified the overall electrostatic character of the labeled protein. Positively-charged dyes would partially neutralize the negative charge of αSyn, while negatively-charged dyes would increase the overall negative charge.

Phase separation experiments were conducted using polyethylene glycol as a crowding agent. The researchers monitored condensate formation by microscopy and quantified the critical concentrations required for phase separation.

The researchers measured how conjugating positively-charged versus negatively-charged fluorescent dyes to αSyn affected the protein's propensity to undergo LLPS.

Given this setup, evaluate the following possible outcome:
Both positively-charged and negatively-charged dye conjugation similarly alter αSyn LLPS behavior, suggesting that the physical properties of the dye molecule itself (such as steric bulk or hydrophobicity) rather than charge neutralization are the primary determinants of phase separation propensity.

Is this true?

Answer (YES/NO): NO